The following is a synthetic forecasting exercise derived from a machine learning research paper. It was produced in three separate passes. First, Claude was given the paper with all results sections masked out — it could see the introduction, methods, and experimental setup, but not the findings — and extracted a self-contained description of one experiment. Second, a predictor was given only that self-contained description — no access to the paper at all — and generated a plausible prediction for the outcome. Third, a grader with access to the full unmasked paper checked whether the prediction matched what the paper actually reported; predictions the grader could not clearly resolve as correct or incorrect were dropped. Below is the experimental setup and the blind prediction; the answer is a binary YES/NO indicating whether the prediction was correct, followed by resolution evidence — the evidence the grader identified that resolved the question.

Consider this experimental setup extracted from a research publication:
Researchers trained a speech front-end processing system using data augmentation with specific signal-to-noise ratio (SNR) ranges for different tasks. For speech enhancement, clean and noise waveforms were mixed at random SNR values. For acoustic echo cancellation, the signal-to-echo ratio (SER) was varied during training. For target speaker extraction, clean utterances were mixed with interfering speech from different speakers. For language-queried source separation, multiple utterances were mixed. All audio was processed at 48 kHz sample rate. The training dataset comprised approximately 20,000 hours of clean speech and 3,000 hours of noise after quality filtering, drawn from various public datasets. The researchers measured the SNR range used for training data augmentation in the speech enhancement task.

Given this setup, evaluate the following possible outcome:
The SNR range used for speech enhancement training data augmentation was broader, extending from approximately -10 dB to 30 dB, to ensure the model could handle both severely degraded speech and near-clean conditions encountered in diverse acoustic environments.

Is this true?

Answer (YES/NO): NO